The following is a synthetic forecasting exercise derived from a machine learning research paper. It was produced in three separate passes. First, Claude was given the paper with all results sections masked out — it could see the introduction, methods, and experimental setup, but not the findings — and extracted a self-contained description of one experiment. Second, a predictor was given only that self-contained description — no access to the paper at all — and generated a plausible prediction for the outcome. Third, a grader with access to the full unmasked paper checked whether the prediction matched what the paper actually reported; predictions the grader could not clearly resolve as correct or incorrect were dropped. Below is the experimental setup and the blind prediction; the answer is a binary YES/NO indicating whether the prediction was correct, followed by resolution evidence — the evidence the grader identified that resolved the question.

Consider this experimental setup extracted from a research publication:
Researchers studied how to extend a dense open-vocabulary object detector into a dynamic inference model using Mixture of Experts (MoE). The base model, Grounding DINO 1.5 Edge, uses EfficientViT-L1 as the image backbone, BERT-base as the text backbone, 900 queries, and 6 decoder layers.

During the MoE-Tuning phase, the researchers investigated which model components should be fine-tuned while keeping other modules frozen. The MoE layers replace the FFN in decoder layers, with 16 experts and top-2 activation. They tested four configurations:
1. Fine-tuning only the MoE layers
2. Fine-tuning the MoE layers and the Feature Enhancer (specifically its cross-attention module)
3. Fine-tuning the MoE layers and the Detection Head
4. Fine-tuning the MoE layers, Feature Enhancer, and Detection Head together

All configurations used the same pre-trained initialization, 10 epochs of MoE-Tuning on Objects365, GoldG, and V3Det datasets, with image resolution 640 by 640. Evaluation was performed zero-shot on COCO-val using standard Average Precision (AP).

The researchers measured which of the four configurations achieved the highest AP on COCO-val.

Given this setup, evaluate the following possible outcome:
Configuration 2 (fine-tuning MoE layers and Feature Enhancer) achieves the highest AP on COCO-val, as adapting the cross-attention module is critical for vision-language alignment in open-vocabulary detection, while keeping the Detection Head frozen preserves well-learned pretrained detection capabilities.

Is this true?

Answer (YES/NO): NO